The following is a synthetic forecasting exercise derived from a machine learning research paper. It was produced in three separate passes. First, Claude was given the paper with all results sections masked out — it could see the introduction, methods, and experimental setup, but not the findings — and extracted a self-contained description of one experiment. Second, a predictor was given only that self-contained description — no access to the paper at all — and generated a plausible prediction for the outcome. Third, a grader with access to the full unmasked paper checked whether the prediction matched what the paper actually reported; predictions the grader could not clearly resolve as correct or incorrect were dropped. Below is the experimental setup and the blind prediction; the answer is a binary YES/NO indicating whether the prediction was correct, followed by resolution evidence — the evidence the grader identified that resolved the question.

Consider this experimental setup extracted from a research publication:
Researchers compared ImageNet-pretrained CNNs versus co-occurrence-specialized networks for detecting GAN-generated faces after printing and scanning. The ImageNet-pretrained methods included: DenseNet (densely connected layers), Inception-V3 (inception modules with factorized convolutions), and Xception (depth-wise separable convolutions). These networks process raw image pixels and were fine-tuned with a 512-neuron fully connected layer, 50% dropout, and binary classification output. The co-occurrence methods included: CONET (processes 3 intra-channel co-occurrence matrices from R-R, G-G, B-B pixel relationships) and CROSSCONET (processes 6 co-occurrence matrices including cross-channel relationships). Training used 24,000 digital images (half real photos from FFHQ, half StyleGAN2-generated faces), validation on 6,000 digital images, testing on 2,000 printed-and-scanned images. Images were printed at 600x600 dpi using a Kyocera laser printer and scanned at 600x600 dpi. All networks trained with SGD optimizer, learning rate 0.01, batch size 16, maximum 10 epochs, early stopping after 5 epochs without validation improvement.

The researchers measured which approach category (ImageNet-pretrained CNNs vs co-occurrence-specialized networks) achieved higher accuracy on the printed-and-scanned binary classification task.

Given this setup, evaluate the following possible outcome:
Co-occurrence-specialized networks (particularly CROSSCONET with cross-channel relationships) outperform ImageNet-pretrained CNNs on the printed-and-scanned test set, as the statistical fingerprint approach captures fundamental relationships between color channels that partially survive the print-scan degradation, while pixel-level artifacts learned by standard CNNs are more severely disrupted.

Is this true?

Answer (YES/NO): YES